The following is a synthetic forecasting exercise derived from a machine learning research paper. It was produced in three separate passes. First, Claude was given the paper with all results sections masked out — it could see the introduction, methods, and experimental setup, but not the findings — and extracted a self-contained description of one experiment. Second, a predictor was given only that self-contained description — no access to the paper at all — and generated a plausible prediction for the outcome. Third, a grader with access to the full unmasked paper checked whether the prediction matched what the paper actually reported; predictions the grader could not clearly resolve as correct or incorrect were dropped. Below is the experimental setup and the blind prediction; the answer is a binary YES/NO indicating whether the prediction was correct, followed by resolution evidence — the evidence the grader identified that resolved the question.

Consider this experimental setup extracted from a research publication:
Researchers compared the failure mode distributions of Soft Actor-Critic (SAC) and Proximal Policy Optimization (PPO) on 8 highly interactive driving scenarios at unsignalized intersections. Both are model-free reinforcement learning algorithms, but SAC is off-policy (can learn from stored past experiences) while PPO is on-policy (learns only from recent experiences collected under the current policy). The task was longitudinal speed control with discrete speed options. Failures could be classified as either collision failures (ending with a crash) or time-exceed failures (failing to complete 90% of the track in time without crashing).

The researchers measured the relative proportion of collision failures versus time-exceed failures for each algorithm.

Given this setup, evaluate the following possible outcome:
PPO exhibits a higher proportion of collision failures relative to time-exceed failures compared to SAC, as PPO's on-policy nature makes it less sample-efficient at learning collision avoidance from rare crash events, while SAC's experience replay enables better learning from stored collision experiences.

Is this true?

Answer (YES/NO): NO